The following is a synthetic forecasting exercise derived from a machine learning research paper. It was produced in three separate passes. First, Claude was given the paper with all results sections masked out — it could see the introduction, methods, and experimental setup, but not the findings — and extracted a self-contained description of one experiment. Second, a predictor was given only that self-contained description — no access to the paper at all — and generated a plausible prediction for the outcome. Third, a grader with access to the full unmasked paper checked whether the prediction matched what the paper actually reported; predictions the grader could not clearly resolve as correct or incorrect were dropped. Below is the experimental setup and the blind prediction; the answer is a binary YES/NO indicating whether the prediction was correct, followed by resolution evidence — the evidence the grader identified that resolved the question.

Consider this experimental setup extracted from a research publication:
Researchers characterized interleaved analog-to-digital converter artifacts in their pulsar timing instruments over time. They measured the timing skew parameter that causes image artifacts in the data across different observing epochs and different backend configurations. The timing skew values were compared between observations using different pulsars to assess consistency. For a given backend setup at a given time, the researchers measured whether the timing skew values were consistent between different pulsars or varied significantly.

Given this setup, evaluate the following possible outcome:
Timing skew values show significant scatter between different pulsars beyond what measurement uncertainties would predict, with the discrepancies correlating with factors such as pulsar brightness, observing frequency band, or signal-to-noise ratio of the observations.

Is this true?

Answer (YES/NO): NO